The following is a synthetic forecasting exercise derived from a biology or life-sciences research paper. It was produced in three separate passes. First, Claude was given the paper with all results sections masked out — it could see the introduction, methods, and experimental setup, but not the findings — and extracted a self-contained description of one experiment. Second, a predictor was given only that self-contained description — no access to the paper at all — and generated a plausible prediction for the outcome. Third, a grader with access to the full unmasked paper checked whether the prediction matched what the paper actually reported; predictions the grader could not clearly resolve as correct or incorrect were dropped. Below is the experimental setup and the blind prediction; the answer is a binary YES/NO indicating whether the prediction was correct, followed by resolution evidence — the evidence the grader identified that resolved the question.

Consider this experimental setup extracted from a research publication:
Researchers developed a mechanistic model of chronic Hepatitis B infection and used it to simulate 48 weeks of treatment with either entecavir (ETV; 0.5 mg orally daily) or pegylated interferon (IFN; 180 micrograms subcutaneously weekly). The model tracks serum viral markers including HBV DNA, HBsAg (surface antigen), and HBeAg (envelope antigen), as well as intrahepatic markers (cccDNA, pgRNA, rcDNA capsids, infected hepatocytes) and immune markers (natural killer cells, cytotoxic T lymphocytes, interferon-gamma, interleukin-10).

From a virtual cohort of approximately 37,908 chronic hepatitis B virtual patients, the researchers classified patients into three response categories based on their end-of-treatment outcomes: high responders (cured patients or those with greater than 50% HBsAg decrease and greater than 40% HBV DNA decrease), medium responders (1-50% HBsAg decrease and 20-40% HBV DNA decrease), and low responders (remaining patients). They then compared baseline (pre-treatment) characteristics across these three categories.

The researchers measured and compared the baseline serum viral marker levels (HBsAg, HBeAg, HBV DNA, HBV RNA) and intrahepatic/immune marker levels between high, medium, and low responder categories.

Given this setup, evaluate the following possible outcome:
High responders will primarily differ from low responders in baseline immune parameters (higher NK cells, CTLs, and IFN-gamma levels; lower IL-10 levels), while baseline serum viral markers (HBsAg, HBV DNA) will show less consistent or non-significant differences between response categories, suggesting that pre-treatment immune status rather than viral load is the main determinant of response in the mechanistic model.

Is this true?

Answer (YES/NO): NO